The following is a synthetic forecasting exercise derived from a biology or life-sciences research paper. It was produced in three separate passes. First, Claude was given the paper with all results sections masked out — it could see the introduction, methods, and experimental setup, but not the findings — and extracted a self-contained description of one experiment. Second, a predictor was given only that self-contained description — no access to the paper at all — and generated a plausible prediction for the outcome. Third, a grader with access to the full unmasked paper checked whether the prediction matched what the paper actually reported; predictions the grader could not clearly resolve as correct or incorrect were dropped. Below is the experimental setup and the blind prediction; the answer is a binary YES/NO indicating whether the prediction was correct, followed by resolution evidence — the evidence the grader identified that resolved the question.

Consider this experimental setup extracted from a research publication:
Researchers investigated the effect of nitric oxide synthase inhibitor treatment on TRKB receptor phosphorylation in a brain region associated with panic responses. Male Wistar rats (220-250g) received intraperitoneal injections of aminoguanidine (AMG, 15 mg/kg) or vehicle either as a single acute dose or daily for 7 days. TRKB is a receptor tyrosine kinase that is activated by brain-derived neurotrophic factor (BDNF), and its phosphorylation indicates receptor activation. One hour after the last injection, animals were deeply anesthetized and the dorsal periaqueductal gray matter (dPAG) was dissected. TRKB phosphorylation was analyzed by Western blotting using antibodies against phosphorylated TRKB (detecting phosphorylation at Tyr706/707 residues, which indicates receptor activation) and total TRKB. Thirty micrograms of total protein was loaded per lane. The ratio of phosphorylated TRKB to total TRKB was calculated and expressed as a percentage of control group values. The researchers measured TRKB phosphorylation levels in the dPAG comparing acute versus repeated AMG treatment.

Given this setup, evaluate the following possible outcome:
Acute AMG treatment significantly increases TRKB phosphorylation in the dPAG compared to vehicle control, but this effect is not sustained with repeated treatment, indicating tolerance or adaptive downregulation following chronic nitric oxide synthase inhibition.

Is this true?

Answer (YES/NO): NO